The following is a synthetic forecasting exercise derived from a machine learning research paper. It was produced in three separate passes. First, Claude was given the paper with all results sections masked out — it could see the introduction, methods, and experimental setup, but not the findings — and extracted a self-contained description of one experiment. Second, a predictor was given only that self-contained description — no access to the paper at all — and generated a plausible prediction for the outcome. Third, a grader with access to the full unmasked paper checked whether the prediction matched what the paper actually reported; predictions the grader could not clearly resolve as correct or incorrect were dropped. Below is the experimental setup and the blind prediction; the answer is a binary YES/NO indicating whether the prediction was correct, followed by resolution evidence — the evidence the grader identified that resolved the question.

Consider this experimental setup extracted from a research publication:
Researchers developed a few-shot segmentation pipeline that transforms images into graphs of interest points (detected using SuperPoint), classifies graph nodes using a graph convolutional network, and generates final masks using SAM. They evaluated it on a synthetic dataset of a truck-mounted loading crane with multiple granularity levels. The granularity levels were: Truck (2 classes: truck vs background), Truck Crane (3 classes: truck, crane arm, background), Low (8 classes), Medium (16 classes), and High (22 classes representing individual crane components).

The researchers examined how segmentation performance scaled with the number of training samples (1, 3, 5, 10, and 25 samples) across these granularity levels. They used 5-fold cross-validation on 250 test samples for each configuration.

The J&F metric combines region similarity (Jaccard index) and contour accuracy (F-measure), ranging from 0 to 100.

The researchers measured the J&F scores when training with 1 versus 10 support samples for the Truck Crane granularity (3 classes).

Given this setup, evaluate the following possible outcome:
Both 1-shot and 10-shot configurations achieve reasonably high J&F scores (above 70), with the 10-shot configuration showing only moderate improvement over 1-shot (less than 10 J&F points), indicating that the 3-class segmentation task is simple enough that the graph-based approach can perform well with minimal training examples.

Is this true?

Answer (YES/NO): NO